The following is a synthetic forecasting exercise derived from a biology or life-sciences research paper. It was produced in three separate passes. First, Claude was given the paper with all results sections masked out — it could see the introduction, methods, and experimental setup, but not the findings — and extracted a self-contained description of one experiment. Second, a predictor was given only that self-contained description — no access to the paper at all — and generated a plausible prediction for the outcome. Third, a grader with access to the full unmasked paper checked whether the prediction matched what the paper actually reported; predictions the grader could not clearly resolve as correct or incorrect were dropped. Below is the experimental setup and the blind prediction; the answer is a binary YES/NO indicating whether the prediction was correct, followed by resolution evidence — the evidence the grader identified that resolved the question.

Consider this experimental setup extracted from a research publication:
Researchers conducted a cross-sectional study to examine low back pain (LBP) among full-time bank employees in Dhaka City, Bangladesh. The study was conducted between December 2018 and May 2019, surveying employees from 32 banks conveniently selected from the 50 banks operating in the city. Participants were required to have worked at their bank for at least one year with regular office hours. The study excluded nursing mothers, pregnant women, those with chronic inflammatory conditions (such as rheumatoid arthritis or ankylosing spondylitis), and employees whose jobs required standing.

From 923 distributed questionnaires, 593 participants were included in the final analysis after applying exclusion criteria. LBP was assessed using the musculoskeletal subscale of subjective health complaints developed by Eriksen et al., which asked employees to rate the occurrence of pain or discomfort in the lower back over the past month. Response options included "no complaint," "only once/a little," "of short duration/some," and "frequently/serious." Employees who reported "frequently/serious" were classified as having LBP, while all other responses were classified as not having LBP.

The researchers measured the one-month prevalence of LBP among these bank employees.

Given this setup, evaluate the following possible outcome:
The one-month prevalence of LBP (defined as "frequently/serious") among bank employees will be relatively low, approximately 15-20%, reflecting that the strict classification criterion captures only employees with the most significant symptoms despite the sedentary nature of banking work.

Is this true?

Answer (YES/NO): NO